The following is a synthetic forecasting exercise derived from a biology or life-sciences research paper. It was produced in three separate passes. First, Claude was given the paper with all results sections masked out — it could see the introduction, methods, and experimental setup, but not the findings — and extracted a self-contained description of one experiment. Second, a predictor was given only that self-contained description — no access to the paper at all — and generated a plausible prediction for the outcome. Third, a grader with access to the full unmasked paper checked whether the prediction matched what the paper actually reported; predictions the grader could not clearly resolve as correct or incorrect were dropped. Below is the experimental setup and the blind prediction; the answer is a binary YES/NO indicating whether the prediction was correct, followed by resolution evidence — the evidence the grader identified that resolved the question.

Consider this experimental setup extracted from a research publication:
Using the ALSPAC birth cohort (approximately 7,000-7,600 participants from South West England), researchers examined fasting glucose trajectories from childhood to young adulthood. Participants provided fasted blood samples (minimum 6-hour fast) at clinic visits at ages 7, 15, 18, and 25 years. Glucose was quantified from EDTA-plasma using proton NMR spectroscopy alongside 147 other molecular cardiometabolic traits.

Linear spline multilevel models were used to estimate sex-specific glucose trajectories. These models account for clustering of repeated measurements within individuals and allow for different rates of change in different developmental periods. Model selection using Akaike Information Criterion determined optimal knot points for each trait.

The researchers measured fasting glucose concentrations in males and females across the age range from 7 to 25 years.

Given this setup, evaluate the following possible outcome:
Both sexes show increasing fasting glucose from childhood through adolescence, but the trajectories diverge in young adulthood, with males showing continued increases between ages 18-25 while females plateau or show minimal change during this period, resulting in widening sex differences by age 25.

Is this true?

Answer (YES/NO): NO